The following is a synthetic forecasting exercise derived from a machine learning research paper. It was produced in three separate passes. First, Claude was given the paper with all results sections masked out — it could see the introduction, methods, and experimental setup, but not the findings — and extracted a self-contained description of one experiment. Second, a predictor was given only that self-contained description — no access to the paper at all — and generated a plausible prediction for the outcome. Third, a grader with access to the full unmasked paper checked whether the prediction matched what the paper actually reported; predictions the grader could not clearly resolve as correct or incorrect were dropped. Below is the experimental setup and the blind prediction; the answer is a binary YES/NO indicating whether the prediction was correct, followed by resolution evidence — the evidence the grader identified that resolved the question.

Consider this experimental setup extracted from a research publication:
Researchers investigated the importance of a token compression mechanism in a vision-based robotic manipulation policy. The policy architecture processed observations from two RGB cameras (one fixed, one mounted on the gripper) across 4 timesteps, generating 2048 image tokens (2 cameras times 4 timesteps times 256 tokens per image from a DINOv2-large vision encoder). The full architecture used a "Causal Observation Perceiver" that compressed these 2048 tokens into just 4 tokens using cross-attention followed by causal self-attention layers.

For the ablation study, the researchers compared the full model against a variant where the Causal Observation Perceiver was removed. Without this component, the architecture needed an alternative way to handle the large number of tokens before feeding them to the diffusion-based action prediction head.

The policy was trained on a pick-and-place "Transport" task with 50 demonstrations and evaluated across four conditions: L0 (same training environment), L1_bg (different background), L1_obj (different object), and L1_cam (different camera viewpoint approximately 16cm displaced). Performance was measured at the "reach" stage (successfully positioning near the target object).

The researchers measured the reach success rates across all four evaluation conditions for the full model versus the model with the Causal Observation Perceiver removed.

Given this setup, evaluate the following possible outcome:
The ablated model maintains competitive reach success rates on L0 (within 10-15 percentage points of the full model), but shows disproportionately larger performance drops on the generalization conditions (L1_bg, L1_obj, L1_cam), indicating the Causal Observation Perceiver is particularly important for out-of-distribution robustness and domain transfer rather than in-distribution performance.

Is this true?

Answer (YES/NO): NO